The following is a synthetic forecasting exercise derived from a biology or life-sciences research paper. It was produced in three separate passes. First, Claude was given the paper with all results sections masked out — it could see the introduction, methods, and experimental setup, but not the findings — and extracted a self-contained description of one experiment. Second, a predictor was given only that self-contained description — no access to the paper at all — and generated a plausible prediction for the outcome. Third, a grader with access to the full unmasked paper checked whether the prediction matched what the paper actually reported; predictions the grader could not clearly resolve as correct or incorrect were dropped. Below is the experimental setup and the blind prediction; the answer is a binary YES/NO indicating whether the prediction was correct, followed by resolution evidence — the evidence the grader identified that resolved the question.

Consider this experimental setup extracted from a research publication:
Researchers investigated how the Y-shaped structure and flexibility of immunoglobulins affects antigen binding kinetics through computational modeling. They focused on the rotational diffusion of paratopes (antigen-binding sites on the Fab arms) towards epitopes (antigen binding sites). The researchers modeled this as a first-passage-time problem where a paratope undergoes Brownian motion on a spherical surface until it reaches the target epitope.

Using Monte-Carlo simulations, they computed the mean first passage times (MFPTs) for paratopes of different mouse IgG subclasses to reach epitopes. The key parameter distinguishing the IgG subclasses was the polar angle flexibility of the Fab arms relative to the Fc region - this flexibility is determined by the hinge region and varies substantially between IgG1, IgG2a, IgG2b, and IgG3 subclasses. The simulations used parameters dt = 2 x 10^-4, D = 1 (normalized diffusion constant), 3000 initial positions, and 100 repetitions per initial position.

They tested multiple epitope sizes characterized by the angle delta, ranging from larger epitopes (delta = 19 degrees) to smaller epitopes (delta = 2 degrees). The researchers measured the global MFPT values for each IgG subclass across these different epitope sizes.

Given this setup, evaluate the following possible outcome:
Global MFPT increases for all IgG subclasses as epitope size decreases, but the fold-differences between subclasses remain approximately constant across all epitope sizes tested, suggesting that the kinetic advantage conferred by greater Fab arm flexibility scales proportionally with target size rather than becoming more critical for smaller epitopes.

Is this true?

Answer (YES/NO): NO